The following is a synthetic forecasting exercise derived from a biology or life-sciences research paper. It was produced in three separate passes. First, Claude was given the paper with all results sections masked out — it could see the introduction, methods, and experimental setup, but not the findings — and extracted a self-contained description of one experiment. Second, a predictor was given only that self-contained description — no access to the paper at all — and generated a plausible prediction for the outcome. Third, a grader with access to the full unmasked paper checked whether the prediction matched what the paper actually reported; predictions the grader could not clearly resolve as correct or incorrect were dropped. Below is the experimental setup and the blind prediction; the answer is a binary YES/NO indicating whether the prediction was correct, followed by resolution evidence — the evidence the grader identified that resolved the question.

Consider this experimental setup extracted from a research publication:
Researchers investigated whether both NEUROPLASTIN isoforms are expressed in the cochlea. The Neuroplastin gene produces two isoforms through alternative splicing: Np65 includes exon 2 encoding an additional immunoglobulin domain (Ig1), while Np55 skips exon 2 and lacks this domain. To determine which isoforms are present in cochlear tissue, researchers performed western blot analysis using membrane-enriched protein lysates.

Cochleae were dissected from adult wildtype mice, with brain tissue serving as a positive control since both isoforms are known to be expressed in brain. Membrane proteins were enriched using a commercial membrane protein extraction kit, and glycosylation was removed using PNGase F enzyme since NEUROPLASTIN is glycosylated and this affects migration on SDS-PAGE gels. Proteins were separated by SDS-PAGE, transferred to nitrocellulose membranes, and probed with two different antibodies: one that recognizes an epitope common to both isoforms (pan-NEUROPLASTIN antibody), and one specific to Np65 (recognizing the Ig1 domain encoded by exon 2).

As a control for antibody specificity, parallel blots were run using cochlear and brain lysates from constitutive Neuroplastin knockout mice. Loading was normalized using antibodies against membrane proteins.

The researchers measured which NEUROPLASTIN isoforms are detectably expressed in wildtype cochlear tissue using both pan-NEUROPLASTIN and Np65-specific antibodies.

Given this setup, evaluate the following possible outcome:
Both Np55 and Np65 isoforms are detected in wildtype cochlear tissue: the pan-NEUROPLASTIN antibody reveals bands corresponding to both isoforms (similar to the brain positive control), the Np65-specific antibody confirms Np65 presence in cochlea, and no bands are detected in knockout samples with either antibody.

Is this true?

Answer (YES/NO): YES